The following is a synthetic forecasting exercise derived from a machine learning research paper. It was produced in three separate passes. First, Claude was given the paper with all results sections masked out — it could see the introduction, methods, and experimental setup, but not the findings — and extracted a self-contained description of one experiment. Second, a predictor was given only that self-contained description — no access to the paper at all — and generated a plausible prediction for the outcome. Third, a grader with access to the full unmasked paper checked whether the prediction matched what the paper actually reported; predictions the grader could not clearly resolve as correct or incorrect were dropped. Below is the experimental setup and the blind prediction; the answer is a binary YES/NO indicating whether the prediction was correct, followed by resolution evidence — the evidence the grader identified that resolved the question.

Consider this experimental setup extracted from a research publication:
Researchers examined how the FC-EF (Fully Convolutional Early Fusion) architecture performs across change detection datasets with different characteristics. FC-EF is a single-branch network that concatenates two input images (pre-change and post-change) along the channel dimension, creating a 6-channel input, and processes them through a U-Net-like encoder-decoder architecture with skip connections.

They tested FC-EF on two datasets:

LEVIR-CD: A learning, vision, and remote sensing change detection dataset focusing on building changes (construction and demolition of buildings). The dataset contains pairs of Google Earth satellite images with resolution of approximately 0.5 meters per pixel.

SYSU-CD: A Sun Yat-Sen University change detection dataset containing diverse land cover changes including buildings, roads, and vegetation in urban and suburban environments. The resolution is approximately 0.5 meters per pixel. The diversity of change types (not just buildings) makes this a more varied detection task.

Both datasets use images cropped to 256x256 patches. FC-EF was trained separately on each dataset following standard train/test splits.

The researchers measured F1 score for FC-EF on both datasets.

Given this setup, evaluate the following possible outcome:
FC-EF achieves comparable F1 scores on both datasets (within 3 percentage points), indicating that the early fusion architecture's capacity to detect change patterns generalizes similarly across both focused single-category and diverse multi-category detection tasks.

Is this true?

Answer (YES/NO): NO